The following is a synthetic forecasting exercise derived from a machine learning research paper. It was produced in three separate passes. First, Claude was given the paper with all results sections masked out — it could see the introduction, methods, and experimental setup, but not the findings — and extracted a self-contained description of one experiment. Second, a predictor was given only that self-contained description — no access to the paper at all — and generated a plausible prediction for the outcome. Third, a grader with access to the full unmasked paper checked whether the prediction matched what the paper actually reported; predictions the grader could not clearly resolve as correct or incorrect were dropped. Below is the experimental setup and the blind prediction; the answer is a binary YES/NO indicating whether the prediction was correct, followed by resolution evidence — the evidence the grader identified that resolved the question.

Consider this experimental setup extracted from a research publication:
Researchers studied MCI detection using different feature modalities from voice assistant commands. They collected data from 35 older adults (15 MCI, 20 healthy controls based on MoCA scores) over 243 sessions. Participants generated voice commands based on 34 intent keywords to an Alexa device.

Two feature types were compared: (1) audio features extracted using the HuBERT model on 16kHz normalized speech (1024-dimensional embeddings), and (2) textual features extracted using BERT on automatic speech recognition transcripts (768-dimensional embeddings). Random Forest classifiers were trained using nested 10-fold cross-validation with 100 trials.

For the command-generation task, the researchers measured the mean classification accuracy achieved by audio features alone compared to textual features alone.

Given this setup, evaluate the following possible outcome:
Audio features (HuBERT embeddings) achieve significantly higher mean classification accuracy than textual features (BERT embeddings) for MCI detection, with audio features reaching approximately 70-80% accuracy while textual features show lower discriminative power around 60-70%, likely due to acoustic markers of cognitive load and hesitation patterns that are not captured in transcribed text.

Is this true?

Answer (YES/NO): YES